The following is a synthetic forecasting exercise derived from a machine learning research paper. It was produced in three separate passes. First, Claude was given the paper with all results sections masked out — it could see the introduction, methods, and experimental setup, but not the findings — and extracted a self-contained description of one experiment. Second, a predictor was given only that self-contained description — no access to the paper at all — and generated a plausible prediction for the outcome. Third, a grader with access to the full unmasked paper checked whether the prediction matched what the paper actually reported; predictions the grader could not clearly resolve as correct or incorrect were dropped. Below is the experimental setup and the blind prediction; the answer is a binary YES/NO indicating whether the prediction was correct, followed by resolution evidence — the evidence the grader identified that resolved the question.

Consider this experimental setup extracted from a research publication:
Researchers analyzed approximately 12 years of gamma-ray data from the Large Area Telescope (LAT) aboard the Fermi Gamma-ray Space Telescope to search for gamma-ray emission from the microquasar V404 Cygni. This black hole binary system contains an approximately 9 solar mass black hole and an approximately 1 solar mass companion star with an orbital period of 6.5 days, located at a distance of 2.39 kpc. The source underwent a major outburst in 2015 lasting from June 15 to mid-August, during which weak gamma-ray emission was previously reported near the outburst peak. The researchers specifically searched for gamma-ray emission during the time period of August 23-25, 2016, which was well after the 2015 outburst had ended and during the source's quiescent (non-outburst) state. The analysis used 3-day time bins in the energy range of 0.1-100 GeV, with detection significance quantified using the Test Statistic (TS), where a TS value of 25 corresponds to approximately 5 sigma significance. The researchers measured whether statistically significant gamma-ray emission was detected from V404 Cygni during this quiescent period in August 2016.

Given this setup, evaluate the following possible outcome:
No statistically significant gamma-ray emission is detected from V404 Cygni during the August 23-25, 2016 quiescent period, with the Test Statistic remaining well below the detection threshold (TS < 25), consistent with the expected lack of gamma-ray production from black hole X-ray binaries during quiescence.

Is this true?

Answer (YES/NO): NO